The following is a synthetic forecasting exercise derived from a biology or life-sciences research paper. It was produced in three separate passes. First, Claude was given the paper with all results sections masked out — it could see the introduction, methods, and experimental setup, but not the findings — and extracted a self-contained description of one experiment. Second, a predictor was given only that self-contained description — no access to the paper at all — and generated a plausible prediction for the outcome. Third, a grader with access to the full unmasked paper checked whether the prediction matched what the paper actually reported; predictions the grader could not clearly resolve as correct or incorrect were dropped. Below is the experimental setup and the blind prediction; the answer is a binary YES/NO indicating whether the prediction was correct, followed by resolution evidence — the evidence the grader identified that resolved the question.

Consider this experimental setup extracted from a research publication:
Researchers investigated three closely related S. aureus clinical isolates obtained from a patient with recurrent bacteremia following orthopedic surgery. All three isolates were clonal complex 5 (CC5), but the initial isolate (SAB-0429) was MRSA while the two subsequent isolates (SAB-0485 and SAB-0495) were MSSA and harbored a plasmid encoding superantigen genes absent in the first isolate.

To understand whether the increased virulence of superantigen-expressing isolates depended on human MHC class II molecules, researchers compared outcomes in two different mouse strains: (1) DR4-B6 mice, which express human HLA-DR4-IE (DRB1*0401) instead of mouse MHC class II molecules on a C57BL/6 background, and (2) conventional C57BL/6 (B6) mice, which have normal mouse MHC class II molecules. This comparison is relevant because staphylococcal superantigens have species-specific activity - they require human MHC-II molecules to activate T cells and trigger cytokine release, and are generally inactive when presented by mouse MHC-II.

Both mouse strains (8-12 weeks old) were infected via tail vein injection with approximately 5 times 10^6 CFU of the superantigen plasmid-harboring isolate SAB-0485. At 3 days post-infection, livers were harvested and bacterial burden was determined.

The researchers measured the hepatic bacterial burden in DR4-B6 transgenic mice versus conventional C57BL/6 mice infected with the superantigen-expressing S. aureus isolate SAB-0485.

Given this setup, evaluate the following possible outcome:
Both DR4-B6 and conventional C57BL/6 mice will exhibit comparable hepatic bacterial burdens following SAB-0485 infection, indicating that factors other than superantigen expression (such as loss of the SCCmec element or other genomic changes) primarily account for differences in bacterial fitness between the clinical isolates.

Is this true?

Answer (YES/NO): NO